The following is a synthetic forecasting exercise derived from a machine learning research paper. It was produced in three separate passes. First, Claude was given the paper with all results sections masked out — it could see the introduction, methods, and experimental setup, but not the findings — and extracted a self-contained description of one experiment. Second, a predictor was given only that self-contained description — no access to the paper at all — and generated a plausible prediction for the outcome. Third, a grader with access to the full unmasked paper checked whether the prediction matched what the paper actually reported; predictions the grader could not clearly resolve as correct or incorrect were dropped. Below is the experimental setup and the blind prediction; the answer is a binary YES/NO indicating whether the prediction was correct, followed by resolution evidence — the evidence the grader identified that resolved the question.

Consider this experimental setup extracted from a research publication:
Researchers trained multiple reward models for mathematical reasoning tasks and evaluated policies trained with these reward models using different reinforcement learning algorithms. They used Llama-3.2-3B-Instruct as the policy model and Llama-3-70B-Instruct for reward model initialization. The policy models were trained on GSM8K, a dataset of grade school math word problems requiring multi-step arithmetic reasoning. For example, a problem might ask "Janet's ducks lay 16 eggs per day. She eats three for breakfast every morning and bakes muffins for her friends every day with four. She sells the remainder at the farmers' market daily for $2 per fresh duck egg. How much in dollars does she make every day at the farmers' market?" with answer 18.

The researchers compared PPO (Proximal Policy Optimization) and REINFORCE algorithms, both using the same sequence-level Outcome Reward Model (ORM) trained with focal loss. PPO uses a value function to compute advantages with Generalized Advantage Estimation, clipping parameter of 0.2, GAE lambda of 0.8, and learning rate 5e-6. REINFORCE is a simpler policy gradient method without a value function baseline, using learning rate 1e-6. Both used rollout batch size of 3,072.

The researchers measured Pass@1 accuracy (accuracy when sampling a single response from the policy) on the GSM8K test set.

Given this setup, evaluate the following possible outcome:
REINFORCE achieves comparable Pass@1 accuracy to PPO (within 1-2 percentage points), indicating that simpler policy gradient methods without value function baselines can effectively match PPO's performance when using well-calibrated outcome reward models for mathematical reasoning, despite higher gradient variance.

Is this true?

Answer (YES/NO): YES